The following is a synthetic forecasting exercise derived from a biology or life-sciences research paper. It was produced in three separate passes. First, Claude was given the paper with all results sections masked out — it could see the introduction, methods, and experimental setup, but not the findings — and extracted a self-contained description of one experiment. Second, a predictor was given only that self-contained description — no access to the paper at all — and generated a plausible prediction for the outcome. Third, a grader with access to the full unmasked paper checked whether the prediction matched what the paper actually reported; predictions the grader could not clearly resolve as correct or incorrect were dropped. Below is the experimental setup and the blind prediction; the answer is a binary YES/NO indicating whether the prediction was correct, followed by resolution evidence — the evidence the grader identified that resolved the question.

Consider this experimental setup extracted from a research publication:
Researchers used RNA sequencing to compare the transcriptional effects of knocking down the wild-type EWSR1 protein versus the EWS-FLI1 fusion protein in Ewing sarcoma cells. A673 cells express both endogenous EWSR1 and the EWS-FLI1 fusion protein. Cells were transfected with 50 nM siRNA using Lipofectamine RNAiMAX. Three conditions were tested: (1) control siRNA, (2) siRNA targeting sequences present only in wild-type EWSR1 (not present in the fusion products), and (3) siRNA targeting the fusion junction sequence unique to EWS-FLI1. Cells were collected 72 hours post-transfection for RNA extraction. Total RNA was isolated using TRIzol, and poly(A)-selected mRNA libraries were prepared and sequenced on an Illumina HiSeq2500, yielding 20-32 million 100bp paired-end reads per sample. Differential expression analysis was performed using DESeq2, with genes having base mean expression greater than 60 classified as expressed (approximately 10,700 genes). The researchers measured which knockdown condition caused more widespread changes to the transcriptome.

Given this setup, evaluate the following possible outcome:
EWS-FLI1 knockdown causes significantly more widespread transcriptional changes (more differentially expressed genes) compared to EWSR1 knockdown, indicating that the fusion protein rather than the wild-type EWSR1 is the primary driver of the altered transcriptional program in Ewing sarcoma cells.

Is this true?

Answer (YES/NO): YES